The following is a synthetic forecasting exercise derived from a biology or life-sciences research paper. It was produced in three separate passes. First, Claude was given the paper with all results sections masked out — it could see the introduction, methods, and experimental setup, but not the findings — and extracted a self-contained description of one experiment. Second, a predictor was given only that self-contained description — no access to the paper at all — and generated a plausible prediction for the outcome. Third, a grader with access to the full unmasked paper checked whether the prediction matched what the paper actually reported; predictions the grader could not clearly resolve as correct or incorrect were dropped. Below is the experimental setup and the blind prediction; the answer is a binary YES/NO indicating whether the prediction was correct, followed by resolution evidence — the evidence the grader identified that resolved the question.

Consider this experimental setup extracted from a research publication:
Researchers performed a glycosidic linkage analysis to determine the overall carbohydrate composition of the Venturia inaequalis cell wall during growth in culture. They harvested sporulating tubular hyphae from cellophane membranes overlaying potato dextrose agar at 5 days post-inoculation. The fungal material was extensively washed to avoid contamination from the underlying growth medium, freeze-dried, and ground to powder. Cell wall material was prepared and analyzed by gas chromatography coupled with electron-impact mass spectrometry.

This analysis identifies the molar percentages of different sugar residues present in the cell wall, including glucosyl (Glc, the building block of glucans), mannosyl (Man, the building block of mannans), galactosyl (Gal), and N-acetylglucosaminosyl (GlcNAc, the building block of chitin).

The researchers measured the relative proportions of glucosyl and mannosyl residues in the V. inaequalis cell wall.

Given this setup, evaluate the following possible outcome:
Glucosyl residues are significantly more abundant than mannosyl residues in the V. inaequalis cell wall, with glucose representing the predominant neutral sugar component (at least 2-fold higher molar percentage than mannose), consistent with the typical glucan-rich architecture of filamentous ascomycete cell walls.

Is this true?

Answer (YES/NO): NO